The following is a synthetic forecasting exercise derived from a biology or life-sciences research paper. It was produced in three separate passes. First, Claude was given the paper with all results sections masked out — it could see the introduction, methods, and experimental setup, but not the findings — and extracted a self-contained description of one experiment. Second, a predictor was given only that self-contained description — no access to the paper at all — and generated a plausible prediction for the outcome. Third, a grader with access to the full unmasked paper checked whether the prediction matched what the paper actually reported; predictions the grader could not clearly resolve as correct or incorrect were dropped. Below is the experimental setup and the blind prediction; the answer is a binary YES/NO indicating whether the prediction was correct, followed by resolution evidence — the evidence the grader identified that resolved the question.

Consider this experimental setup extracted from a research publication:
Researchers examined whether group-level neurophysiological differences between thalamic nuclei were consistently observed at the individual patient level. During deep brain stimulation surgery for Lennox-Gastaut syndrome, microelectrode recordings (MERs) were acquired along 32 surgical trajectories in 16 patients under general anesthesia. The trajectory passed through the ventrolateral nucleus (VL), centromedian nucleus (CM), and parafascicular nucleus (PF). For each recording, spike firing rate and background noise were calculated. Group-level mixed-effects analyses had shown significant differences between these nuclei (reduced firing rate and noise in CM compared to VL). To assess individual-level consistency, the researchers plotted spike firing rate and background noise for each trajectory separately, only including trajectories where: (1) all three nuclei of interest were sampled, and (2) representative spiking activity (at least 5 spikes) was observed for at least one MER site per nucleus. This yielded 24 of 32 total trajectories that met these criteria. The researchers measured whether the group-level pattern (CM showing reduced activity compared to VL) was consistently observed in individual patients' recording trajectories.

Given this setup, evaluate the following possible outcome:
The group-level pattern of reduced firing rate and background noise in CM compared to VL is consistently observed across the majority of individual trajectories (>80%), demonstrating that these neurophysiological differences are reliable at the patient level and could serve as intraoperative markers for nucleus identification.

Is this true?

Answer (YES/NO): NO